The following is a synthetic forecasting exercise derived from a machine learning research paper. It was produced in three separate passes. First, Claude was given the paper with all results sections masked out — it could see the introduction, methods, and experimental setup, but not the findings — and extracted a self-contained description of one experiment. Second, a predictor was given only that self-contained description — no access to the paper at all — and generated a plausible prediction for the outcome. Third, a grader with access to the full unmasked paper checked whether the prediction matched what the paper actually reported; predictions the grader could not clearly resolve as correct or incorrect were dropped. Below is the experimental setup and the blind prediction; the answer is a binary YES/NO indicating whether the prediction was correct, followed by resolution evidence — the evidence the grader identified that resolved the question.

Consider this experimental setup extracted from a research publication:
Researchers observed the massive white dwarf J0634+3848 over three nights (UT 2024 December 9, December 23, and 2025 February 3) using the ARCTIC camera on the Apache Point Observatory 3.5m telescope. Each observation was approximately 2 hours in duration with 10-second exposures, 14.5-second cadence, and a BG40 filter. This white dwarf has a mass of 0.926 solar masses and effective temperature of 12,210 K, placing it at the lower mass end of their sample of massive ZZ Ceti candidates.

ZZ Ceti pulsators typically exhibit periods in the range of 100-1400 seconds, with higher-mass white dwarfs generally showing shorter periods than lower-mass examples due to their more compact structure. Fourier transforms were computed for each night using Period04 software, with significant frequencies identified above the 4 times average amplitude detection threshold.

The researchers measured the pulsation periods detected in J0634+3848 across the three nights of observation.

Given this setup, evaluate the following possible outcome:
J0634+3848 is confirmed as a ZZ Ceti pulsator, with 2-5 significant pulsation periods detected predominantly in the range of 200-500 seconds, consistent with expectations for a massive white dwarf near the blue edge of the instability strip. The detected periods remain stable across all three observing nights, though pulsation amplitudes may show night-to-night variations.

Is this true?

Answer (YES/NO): NO